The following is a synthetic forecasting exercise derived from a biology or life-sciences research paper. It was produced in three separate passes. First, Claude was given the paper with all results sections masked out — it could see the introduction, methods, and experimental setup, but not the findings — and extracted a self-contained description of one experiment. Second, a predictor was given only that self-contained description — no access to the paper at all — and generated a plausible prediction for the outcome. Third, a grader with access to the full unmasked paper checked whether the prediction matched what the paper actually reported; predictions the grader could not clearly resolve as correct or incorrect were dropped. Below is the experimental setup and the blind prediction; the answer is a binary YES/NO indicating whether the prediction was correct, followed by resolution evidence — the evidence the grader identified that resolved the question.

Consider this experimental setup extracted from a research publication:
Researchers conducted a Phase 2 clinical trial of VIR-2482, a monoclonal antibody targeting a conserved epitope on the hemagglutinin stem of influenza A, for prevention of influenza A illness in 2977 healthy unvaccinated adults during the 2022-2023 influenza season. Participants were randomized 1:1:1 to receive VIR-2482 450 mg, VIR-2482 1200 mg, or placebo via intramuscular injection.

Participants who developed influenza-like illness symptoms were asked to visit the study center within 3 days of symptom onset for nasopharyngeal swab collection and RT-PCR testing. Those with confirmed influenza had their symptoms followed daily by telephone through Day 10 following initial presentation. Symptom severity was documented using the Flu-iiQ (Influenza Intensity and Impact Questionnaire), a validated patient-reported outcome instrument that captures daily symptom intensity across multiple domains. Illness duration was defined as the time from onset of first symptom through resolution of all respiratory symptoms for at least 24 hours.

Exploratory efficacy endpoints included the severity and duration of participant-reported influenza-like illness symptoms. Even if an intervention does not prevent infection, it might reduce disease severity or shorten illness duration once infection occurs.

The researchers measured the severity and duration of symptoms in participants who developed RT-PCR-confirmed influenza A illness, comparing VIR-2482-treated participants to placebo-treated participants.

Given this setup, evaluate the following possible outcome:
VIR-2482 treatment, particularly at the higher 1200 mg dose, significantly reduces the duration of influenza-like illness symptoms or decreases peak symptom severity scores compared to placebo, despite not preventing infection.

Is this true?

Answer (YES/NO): NO